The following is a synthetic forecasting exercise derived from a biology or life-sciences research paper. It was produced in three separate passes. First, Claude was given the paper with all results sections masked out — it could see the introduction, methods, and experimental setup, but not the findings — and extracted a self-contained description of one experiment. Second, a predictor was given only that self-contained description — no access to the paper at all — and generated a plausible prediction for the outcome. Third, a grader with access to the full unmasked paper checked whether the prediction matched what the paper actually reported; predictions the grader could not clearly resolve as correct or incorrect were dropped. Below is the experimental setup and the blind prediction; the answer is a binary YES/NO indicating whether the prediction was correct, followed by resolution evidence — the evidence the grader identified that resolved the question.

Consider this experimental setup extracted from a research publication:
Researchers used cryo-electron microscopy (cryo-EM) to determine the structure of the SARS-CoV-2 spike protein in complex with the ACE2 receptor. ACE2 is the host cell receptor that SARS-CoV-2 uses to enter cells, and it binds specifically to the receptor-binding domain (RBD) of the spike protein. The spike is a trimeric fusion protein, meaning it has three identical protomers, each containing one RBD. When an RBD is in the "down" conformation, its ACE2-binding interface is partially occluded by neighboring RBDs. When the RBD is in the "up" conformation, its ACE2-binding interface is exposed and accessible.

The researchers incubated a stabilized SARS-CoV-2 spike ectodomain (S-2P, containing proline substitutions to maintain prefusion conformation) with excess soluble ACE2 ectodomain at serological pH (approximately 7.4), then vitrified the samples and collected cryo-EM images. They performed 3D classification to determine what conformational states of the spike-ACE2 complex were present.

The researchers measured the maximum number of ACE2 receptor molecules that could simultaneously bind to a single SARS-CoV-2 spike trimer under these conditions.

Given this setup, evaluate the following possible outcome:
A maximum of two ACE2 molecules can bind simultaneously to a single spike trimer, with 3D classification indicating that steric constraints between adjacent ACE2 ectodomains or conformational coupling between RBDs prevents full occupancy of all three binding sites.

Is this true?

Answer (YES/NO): NO